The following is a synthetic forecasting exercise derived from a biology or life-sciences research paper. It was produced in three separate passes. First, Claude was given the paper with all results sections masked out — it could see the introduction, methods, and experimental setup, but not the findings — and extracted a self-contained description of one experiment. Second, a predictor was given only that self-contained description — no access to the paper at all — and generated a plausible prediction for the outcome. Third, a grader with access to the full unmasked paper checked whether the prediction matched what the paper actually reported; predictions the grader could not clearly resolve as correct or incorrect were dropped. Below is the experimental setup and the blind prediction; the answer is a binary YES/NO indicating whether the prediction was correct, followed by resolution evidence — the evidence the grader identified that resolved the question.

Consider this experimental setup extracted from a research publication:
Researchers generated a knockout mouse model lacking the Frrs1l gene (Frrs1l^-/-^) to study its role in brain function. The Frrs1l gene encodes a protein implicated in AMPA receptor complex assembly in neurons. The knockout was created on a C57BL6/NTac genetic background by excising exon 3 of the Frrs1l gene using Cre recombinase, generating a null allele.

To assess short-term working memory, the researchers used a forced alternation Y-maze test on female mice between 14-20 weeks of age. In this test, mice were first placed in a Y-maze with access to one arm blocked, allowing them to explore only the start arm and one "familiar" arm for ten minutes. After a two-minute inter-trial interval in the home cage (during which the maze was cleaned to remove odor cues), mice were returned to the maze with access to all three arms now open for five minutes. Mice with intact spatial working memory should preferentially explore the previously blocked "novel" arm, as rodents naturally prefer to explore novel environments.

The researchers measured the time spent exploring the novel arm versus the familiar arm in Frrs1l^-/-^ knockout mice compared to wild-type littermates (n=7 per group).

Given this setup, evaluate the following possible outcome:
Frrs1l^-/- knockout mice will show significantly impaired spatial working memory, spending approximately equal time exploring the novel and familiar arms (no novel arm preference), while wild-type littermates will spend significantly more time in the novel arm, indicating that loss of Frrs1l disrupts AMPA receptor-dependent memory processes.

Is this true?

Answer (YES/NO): YES